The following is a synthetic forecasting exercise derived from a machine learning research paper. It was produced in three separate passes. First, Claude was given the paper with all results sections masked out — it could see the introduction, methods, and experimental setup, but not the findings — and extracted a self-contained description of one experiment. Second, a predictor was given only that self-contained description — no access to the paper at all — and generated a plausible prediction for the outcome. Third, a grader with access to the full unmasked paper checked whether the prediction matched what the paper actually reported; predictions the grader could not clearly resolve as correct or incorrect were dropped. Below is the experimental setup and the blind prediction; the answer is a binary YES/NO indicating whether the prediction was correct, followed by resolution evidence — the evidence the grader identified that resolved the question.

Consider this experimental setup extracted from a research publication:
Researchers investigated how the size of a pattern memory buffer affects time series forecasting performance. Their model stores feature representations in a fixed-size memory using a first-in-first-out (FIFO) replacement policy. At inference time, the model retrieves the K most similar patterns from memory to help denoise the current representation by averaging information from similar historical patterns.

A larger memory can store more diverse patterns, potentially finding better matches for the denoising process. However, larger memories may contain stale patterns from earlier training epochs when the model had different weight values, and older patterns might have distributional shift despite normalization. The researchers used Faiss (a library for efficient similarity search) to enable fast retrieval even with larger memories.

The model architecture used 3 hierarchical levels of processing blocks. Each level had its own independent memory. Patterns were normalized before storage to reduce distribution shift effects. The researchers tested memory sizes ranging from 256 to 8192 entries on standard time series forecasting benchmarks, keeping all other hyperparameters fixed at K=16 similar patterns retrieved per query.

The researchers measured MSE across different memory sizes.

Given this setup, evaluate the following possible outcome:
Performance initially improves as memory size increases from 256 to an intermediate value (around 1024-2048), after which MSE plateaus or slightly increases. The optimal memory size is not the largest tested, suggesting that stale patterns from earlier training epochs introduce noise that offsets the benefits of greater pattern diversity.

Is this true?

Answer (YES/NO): NO